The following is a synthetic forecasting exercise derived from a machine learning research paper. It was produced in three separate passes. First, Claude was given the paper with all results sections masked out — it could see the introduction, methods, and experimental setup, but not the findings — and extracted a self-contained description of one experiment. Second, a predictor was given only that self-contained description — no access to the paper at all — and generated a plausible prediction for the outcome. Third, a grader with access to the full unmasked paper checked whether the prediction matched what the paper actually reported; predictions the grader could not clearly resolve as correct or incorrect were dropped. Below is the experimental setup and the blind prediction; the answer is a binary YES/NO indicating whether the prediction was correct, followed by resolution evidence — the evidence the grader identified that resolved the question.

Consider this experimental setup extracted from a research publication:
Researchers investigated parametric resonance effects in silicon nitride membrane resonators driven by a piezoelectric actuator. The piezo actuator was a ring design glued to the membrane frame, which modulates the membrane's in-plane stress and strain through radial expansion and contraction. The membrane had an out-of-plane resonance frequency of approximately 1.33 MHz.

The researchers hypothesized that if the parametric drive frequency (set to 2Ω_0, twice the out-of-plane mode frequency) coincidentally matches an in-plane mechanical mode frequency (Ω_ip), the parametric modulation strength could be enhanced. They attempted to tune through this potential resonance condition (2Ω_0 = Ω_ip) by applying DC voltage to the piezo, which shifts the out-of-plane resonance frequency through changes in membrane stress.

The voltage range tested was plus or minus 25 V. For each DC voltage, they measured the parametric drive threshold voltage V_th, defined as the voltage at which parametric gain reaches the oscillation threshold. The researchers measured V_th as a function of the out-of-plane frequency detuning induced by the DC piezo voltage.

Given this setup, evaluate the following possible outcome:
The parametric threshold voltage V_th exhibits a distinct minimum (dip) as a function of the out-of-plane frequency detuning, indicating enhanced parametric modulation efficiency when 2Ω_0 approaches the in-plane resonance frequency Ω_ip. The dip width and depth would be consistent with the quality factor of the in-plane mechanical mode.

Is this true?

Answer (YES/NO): NO